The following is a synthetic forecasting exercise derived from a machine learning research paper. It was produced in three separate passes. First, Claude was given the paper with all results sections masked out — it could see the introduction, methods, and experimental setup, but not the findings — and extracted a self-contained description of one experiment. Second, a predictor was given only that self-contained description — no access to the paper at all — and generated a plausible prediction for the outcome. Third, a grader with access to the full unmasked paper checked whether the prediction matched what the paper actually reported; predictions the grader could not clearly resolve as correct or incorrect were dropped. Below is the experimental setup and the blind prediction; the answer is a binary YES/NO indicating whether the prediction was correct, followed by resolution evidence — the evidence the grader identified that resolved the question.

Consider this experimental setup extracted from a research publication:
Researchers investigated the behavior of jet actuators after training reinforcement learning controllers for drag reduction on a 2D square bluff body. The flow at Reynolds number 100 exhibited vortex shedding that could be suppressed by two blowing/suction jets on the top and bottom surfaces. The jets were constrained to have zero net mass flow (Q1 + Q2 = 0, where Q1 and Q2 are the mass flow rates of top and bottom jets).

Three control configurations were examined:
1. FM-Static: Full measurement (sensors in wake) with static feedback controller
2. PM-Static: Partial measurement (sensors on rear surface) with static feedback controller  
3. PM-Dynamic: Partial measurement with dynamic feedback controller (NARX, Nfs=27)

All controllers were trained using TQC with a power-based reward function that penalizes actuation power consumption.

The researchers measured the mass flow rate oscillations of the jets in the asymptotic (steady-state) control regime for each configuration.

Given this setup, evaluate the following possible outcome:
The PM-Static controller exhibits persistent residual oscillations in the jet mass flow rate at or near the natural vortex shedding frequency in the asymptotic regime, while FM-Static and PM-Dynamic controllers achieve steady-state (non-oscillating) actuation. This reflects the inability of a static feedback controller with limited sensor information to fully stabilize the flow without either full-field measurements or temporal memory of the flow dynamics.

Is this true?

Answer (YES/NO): NO